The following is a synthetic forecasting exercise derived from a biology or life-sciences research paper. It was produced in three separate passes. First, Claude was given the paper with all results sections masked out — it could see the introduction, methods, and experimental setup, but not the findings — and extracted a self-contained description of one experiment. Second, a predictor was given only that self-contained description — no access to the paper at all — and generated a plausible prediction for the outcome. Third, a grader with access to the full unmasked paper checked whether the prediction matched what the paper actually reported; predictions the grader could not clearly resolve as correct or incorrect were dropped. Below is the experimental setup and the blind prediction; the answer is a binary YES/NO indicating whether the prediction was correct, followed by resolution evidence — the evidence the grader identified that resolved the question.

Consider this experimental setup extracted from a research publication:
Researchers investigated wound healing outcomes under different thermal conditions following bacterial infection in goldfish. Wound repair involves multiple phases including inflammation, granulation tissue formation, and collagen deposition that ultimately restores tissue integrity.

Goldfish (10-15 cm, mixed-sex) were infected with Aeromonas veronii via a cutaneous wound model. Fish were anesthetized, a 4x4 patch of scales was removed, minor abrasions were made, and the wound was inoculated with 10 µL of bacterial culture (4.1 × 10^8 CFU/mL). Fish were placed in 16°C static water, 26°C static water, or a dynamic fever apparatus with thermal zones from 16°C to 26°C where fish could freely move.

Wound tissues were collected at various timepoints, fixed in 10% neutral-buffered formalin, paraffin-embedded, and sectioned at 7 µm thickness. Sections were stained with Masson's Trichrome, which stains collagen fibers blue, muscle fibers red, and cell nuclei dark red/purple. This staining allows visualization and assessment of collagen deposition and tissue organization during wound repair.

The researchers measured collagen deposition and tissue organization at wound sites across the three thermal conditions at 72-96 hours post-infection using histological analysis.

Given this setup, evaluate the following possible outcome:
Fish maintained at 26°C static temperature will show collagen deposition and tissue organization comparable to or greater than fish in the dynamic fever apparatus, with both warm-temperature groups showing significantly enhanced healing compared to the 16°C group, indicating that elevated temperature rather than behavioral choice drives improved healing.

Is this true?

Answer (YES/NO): NO